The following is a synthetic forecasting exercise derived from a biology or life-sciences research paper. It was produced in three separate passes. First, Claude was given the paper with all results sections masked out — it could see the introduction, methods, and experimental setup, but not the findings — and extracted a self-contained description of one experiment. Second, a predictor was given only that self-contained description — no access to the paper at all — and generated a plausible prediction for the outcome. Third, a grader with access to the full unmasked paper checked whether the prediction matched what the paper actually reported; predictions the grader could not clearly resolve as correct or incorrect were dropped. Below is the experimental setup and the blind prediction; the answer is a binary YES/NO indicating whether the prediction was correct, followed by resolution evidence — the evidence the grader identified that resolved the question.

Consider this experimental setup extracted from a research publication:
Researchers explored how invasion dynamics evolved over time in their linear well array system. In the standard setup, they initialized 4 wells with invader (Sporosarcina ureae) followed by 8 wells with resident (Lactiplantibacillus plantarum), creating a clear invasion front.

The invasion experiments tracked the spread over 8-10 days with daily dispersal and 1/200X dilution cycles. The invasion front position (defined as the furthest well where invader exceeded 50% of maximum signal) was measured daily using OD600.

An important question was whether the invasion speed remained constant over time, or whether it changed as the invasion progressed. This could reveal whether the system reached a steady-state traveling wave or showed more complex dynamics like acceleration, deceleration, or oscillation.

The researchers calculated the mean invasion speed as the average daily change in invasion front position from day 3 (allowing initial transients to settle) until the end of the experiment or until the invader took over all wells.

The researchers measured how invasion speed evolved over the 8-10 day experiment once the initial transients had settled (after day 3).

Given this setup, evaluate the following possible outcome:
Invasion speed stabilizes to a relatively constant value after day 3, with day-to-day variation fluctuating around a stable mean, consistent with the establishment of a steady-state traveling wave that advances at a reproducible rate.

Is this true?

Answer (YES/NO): NO